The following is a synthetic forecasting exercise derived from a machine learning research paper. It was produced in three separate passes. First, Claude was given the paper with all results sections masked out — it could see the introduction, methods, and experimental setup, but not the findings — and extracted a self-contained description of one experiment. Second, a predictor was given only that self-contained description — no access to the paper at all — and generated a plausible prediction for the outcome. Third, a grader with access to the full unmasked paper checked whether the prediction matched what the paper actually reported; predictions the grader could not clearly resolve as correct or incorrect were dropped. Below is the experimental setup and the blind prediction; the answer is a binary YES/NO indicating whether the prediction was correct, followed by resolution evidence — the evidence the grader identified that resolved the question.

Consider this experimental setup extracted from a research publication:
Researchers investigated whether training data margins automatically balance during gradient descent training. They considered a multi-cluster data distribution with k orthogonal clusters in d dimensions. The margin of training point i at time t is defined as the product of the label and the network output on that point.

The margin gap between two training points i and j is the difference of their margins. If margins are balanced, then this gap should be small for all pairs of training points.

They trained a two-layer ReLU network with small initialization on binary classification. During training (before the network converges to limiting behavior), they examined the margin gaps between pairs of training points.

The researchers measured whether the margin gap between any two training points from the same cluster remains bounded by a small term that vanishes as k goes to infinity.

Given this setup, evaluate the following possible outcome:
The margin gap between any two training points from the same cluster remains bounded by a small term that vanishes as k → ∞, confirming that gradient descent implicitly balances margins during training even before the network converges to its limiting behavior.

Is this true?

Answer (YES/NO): YES